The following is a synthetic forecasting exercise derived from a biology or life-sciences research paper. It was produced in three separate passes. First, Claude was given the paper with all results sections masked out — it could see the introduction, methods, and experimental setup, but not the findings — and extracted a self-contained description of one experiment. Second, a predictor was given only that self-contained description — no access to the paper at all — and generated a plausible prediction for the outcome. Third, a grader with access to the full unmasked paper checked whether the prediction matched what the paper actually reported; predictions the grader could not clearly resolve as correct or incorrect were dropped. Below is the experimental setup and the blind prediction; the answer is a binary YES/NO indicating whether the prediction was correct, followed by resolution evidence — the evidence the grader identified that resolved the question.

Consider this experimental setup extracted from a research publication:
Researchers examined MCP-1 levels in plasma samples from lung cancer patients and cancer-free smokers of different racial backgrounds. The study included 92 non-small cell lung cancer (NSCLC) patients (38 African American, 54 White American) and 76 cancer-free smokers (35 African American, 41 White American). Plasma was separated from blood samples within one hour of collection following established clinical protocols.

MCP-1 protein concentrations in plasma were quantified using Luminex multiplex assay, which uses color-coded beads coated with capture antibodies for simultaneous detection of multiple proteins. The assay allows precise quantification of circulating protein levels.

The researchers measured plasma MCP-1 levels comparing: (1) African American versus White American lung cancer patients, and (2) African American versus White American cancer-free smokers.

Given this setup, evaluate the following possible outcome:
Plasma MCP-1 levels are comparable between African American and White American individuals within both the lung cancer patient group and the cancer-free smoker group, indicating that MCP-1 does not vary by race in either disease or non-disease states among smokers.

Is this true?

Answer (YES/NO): NO